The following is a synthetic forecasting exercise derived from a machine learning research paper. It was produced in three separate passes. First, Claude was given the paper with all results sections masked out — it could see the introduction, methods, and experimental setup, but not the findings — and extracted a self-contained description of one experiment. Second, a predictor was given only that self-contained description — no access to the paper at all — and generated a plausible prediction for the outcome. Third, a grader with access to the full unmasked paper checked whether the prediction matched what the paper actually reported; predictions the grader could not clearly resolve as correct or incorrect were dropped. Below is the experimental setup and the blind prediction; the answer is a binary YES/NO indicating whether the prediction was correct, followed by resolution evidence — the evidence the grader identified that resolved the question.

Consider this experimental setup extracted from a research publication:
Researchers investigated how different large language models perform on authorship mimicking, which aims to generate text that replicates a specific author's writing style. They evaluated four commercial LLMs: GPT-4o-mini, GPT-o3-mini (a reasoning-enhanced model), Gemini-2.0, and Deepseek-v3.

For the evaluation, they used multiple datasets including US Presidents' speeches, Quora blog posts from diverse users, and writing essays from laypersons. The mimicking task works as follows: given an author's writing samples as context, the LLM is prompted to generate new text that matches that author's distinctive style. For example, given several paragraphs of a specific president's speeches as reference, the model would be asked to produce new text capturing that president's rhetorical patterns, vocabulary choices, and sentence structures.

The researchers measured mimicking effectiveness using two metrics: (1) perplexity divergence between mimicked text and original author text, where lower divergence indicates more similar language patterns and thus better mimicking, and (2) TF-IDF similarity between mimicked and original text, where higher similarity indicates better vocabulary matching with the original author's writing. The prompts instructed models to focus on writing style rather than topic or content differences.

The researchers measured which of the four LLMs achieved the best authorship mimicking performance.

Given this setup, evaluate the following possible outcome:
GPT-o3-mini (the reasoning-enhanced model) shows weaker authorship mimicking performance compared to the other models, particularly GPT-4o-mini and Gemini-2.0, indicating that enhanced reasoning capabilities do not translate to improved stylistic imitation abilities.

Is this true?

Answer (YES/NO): YES